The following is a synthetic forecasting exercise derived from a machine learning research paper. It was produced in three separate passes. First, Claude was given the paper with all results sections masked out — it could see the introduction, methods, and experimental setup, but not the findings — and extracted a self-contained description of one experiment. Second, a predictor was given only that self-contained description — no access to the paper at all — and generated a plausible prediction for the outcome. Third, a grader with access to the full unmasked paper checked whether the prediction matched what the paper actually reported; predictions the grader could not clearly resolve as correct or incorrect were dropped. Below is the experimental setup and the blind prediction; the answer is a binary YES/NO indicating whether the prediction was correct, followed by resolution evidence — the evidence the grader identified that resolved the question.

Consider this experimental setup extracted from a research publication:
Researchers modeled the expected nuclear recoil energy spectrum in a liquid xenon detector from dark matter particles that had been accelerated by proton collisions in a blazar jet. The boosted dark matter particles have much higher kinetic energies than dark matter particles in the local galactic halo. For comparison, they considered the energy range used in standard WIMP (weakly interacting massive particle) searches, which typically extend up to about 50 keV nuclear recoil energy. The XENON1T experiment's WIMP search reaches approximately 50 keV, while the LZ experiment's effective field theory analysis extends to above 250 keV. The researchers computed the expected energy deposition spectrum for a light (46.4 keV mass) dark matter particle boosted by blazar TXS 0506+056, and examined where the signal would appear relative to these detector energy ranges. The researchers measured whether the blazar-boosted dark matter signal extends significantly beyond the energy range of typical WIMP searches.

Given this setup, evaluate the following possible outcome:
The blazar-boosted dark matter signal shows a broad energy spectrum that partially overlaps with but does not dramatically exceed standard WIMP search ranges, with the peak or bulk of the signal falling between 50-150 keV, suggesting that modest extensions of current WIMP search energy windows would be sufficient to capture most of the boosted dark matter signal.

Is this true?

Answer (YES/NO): NO